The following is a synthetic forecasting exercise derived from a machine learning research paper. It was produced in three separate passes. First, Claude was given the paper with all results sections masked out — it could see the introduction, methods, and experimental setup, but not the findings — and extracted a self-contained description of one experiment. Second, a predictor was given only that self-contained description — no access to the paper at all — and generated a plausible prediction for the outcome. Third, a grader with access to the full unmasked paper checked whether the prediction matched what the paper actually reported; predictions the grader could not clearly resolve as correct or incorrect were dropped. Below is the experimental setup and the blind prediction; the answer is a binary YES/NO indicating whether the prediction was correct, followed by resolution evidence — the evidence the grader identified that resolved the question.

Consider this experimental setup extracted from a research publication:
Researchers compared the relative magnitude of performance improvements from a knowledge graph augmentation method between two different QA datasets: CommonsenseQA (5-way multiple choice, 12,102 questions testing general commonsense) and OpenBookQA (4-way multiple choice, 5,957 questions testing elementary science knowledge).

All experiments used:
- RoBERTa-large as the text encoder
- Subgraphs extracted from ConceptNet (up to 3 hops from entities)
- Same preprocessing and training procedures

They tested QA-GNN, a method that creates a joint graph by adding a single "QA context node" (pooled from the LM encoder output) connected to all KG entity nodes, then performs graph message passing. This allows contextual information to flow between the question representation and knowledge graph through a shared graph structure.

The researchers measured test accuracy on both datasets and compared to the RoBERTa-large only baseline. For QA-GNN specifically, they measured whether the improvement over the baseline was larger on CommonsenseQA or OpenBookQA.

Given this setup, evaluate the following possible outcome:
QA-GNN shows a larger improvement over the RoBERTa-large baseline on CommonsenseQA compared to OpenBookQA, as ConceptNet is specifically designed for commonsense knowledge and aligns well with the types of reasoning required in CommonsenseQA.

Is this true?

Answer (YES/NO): YES